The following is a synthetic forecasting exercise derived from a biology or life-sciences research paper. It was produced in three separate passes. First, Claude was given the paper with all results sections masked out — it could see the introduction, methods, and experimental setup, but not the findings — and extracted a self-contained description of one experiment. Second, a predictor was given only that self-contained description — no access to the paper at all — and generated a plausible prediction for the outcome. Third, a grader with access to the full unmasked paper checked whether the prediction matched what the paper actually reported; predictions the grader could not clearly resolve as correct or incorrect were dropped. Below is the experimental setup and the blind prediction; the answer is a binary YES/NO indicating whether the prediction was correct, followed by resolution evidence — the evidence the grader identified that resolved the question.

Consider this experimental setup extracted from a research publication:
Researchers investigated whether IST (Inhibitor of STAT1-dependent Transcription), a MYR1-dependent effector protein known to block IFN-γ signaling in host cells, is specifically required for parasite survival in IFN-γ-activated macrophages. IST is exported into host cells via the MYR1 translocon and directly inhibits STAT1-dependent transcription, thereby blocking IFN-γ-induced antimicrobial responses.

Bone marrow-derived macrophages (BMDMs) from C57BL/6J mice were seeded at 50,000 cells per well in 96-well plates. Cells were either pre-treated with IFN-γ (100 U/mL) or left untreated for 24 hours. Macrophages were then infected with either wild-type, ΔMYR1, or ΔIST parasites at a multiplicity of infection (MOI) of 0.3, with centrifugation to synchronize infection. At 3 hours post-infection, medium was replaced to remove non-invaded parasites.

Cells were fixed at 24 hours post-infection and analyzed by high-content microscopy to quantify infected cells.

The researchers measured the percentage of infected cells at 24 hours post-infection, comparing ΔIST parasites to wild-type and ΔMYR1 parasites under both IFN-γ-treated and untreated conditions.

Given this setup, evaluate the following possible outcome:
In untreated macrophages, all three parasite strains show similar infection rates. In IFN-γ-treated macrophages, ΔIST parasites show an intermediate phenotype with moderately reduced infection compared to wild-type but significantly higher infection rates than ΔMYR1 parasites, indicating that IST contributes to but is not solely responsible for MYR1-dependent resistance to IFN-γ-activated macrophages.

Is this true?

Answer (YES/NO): NO